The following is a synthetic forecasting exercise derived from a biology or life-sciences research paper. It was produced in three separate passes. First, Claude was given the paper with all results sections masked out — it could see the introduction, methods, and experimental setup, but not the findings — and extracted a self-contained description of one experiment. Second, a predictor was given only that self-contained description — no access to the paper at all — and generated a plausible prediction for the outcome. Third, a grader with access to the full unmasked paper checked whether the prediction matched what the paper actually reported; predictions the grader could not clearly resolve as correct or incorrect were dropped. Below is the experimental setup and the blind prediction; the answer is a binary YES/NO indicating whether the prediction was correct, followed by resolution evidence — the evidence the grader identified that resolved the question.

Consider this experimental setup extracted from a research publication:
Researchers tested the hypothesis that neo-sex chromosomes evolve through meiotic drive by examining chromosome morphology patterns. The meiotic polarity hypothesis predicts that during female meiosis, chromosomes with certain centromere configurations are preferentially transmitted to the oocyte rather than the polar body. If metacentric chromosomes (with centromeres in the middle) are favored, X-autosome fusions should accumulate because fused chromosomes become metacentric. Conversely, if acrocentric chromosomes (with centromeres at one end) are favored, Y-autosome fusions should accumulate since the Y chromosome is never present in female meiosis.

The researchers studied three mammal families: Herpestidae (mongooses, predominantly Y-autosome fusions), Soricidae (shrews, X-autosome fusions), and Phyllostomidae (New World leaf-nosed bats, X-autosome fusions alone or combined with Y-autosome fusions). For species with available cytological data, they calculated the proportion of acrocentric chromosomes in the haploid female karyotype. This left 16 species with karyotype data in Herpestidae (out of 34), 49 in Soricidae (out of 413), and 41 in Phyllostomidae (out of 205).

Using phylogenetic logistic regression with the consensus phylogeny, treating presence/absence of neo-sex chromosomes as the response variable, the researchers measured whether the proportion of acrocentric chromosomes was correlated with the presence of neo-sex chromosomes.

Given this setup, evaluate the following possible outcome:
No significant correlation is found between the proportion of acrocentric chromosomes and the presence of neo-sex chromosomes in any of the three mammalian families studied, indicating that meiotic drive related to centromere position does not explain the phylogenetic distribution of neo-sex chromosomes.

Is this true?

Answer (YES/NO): YES